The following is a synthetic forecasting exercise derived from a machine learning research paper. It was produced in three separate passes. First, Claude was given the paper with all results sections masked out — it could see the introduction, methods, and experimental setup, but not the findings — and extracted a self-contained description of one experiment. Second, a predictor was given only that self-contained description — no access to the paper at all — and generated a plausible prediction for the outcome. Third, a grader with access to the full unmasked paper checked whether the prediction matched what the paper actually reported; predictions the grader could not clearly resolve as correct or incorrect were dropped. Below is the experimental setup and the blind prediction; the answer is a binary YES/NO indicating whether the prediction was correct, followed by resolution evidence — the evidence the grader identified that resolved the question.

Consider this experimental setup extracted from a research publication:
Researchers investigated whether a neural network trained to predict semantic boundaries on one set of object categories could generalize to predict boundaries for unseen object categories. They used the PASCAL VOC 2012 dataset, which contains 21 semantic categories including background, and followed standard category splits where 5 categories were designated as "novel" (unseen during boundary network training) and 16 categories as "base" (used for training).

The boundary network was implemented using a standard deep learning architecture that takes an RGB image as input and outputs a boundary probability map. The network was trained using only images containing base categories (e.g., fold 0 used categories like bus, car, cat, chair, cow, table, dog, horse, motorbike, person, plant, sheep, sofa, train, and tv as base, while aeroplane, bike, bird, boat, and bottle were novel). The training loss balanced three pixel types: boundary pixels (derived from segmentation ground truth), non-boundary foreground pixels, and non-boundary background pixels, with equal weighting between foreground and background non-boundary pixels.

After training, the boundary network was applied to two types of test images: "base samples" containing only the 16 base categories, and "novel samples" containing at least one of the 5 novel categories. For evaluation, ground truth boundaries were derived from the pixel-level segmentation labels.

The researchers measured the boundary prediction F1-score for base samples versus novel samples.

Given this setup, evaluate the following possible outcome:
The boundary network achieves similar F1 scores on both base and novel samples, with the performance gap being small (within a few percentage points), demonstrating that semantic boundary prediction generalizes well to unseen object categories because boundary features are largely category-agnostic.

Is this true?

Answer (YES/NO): YES